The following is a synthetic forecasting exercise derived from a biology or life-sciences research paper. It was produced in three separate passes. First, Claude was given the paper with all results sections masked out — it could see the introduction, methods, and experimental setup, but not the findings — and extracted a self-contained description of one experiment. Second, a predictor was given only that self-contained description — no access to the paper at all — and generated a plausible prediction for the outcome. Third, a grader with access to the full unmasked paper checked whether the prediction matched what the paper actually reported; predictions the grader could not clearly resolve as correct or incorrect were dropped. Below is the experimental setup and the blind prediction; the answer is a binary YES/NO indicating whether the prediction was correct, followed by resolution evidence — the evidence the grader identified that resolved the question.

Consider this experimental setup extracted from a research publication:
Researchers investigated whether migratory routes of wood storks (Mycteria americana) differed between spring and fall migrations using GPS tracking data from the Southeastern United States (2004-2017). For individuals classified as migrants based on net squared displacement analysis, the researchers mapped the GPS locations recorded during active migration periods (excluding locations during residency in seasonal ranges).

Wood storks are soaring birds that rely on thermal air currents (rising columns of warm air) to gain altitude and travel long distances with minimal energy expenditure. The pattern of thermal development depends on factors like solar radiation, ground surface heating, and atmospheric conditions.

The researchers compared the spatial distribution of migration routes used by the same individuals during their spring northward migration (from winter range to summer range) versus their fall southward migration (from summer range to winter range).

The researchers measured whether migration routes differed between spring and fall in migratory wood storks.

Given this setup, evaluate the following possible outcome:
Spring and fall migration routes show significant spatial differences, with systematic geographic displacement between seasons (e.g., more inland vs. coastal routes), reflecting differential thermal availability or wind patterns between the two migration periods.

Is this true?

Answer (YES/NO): YES